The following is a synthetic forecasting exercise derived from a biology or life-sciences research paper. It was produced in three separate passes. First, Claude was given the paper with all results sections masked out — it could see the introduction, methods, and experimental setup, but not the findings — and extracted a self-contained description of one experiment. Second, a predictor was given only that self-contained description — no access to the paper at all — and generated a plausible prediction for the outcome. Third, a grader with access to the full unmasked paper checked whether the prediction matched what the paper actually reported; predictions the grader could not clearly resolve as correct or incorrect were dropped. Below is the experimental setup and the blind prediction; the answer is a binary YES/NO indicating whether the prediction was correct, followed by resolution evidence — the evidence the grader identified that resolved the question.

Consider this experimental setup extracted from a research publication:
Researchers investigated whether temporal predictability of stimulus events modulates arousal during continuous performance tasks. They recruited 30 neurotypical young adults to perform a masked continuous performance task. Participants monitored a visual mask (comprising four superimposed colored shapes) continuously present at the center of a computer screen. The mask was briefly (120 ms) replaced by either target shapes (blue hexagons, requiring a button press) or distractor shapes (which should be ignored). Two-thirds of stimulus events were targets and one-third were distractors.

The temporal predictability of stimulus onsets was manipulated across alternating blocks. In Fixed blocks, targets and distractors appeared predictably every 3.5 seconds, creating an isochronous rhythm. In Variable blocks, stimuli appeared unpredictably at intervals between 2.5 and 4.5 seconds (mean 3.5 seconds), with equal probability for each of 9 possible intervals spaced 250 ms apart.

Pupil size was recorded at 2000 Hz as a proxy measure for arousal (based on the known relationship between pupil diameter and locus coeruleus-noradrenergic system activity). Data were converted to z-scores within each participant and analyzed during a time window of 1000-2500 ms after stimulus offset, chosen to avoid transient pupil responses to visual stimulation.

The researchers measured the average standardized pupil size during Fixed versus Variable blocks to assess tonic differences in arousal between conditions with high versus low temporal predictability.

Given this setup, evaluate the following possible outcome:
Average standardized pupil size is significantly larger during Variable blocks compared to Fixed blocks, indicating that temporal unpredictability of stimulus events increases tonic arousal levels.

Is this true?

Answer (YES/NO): YES